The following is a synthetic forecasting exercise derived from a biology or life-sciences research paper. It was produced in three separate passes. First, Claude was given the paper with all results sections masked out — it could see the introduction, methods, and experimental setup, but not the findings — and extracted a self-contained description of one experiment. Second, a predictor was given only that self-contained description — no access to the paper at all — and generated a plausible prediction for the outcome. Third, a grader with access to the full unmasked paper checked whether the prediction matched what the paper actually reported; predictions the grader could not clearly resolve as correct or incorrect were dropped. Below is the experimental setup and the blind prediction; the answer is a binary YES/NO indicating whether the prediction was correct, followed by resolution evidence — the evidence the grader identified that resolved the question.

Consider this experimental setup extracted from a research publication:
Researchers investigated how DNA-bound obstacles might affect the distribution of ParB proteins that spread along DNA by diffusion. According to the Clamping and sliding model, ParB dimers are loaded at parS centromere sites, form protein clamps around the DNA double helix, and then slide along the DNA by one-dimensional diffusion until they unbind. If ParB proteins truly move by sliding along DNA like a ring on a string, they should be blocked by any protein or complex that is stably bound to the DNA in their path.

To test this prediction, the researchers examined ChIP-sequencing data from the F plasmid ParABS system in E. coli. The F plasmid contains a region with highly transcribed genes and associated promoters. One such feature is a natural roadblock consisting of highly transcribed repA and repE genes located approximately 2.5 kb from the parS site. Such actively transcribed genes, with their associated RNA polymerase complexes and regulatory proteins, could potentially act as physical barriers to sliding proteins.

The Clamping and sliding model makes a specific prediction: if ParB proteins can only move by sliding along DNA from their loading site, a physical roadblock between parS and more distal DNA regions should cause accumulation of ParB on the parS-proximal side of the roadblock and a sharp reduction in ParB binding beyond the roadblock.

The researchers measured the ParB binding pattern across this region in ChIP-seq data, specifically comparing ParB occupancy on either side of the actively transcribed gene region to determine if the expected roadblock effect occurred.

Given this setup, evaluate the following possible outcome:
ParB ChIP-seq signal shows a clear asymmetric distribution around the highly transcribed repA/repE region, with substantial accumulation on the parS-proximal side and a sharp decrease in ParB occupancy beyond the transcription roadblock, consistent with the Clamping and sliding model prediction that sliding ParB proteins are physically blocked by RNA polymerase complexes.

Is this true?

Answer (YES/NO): NO